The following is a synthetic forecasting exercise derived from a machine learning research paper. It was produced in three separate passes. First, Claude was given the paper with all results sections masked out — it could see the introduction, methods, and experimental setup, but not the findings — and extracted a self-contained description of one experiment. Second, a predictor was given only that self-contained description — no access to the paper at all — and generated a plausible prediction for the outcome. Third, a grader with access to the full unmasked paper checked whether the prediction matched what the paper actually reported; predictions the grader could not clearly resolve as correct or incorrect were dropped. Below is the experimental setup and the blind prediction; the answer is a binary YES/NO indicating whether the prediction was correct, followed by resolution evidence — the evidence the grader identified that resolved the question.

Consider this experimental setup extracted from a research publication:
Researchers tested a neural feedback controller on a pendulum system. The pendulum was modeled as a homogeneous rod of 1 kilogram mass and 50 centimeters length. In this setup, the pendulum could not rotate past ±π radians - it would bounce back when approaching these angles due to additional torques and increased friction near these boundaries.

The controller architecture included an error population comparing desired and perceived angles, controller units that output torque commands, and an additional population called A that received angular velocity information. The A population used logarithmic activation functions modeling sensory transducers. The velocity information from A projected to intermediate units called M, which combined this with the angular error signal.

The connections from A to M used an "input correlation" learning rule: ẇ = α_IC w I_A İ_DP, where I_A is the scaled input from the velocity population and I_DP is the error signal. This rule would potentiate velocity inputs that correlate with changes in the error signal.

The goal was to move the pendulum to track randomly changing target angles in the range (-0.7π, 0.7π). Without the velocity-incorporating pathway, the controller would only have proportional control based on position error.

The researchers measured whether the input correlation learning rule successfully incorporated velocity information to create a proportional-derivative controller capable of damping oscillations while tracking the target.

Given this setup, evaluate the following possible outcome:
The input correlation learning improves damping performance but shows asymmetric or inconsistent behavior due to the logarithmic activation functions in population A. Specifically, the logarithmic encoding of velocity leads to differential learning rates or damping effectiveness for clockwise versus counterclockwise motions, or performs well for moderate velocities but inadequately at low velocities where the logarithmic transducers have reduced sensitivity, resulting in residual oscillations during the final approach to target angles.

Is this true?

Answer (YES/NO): NO